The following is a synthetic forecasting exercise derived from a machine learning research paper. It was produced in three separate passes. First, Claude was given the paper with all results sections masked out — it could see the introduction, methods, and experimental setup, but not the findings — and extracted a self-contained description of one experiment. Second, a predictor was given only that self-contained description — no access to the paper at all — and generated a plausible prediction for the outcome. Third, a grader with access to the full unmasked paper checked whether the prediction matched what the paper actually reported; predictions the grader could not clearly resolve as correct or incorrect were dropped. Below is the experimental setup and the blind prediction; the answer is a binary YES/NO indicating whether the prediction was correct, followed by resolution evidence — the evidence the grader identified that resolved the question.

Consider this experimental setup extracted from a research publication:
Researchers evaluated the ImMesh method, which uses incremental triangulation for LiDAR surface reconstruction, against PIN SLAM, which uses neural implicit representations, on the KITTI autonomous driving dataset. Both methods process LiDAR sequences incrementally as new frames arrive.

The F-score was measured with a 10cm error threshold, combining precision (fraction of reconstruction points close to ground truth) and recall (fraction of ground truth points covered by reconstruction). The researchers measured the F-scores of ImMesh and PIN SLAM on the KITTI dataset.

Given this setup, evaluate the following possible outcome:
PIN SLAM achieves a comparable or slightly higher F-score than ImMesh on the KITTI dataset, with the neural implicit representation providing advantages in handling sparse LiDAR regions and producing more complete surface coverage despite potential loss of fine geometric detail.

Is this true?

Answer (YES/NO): NO